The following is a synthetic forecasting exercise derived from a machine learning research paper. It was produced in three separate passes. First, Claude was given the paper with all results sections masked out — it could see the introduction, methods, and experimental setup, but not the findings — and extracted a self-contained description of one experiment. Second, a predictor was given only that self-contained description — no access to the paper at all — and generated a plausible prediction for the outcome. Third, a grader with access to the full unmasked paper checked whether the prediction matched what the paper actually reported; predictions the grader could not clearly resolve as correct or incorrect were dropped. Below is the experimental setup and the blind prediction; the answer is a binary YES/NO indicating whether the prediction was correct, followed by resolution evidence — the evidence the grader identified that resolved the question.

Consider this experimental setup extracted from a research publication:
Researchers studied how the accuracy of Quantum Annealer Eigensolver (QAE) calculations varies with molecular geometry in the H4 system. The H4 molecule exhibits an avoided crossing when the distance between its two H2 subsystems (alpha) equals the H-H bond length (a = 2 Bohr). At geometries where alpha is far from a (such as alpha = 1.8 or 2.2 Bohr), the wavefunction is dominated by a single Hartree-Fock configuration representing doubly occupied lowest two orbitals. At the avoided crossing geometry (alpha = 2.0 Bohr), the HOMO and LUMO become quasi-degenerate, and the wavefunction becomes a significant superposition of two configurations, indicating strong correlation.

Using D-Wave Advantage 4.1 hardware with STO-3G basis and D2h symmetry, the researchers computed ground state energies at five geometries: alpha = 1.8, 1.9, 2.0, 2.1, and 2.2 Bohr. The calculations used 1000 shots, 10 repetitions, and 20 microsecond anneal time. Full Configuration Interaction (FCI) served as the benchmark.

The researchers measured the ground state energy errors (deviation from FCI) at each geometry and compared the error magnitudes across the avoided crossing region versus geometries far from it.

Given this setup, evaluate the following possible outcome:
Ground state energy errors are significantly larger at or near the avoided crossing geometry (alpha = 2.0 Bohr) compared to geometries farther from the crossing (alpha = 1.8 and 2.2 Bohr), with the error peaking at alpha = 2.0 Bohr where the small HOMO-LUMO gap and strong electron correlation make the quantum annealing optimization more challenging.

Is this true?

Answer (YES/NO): NO